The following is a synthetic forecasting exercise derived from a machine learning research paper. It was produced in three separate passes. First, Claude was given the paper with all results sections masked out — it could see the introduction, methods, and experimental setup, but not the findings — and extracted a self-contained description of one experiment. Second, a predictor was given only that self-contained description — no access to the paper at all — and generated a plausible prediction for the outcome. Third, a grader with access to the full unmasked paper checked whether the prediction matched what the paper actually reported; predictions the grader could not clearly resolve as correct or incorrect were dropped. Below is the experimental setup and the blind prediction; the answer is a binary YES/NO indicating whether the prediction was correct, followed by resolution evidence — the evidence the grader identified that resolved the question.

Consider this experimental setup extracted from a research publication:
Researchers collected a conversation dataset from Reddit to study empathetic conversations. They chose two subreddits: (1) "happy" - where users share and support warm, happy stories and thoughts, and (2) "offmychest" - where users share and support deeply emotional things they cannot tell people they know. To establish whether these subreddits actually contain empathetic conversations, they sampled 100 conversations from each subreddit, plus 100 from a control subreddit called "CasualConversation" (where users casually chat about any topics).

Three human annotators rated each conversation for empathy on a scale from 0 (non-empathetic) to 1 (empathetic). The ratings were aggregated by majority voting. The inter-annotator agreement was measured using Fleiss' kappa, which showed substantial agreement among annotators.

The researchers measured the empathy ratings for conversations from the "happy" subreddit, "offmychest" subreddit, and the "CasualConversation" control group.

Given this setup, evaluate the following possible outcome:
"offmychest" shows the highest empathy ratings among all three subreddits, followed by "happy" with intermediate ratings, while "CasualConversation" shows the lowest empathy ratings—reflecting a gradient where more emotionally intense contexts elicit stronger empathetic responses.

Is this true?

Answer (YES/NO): NO